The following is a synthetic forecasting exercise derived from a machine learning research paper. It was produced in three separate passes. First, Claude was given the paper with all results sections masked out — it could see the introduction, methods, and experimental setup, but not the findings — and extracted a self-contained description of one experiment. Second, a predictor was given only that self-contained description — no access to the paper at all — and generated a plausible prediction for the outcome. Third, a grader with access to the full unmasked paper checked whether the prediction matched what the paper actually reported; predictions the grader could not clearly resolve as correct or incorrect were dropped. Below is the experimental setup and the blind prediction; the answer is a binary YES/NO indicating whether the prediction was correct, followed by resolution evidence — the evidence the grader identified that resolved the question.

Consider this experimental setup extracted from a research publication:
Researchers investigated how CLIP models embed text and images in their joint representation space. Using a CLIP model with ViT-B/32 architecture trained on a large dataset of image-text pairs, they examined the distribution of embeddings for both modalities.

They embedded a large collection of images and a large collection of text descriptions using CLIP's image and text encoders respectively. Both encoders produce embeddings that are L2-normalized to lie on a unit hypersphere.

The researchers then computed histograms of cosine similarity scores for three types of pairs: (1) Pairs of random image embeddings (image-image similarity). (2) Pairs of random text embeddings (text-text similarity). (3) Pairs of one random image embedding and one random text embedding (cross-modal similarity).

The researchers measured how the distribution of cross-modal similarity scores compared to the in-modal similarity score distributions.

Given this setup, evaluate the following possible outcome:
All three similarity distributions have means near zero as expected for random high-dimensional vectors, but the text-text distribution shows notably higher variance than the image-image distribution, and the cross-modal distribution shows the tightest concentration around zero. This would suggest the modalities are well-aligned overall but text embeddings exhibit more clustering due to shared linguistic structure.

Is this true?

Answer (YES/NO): NO